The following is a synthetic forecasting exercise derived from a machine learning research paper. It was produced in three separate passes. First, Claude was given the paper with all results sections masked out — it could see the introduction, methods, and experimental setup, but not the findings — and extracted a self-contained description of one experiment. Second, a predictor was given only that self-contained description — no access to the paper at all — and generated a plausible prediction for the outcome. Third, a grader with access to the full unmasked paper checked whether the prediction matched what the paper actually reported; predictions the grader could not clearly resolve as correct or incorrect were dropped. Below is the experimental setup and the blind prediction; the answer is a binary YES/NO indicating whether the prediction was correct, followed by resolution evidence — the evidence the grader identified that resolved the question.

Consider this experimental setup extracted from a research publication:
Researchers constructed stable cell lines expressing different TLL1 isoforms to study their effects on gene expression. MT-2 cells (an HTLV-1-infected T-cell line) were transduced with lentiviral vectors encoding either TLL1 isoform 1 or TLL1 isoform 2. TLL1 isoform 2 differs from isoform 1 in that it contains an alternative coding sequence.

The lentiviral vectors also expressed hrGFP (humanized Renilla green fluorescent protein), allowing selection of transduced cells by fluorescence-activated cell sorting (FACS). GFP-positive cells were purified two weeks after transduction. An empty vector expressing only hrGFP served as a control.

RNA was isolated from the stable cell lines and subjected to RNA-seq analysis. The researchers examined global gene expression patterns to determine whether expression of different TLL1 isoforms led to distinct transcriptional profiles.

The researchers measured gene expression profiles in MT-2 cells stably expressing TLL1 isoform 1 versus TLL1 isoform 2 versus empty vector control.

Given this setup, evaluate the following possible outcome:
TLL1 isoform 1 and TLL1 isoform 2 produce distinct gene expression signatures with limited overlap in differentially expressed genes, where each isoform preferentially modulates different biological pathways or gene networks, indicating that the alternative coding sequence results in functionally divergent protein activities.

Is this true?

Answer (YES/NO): YES